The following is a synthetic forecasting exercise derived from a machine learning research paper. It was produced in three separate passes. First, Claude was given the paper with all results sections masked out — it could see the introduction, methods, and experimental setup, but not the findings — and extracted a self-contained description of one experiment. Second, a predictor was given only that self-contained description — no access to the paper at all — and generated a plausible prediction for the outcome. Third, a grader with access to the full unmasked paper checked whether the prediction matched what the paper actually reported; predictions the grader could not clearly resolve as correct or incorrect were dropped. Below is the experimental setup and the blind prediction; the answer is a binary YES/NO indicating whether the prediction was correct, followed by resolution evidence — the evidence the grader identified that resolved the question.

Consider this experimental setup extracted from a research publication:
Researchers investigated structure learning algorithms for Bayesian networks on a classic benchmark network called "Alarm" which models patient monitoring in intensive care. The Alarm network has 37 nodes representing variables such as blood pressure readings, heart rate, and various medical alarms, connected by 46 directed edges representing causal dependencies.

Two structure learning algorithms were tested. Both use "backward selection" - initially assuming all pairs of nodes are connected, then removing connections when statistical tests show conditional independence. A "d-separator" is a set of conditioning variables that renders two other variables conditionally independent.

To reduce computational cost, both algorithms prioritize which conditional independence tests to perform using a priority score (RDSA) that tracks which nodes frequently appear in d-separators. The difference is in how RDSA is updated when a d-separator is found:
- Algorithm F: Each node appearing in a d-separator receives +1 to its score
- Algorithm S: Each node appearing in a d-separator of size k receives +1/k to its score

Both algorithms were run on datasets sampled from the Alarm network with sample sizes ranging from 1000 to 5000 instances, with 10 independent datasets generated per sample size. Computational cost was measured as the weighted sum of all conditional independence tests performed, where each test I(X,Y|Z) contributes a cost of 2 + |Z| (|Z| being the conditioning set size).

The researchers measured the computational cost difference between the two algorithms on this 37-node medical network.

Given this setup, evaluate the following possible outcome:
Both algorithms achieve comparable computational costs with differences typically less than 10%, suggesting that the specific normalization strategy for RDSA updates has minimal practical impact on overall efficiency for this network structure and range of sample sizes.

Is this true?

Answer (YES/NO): NO